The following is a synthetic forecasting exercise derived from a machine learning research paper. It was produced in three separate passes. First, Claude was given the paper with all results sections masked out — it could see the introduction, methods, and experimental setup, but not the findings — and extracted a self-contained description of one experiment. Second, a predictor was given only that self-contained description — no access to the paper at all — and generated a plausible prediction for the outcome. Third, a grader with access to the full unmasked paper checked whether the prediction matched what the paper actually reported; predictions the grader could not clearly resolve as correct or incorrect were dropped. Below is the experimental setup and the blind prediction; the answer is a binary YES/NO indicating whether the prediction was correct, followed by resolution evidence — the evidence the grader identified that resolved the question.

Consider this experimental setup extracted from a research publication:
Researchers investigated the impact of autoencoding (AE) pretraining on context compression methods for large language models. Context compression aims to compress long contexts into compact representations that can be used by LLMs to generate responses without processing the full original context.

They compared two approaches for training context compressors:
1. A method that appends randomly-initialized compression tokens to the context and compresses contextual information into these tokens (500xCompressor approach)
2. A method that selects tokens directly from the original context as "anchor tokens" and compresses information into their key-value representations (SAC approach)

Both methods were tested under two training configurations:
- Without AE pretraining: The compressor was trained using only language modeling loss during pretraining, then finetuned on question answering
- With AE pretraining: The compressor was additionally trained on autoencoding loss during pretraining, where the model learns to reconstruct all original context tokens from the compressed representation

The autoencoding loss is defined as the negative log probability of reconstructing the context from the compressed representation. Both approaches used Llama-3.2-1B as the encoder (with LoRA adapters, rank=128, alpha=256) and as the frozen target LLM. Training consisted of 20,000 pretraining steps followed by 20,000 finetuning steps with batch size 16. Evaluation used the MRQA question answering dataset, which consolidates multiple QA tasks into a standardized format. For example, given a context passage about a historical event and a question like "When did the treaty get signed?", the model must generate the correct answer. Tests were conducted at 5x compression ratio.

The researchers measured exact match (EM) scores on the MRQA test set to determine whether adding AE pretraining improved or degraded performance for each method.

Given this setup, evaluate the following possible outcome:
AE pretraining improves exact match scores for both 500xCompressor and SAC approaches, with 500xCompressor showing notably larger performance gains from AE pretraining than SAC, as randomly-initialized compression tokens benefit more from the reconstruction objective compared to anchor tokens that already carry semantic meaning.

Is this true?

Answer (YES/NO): NO